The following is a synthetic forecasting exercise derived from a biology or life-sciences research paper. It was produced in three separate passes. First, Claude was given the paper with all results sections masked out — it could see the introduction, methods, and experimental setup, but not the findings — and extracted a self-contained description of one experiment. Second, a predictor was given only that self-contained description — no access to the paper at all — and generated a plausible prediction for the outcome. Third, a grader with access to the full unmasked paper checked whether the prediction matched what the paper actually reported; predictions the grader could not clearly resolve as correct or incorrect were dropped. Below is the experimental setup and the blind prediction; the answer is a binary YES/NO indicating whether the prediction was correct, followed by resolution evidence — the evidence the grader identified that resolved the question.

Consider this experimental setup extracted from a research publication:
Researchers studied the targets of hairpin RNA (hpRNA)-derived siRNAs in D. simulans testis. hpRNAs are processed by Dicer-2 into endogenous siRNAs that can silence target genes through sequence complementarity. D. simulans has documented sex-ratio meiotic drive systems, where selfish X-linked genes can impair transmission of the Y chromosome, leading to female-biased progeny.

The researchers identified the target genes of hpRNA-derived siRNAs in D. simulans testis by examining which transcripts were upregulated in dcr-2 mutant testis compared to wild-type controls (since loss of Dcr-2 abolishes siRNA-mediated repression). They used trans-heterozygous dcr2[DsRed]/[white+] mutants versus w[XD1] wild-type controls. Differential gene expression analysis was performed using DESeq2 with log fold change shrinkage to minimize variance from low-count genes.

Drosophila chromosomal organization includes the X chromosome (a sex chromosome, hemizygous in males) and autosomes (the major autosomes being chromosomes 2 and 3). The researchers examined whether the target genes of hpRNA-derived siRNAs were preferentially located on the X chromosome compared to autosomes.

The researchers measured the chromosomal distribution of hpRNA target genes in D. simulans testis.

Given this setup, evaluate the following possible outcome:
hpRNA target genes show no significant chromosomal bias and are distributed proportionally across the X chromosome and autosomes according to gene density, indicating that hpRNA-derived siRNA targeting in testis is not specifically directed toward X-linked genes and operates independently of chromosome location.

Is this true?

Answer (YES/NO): NO